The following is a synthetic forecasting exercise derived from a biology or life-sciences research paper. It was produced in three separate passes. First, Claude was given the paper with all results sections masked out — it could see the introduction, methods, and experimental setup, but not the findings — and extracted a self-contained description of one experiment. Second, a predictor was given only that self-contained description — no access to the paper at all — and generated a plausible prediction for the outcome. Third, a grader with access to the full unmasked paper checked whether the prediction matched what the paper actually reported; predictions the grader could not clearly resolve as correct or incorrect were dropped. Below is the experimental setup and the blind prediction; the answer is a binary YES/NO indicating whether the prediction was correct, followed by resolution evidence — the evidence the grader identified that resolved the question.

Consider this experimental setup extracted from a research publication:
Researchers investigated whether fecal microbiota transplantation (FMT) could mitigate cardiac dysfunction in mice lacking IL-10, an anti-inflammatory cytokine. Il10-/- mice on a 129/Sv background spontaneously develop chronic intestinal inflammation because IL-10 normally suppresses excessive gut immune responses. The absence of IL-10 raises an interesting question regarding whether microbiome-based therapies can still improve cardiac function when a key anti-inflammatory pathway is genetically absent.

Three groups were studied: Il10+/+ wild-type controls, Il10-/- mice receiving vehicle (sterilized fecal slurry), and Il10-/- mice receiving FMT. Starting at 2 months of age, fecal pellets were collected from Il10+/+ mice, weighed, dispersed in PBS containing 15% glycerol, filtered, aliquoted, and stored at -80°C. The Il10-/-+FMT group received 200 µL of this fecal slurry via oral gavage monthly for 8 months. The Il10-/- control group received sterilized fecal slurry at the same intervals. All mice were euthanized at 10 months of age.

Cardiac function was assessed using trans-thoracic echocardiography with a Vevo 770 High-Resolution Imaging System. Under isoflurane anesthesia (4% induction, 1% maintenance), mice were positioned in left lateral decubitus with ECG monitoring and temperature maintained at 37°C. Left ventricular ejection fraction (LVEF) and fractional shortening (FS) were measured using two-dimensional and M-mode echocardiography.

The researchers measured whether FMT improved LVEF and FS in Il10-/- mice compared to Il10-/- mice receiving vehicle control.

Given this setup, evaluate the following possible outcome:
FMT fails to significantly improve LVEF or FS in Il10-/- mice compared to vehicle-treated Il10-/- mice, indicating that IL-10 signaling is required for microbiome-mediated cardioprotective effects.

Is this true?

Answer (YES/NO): NO